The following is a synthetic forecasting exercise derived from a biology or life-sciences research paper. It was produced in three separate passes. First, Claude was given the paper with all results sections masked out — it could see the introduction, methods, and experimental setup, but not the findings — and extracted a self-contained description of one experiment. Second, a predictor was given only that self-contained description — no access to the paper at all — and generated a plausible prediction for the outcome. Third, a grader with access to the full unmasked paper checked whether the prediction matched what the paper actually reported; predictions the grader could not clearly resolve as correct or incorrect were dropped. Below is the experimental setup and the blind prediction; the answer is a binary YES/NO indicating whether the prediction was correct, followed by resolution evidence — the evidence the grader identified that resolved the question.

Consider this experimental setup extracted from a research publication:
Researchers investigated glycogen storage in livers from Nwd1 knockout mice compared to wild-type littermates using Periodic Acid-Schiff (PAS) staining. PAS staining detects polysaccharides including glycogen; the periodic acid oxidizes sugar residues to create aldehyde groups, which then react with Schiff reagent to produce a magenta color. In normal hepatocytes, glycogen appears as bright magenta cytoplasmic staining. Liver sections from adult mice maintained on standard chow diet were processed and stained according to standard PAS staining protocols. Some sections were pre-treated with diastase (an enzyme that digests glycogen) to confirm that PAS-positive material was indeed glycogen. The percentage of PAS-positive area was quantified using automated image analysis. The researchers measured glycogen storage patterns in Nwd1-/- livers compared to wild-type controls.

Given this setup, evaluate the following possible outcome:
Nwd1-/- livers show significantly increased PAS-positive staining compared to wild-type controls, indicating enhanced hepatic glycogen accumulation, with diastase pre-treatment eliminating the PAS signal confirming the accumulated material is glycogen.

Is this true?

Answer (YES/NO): NO